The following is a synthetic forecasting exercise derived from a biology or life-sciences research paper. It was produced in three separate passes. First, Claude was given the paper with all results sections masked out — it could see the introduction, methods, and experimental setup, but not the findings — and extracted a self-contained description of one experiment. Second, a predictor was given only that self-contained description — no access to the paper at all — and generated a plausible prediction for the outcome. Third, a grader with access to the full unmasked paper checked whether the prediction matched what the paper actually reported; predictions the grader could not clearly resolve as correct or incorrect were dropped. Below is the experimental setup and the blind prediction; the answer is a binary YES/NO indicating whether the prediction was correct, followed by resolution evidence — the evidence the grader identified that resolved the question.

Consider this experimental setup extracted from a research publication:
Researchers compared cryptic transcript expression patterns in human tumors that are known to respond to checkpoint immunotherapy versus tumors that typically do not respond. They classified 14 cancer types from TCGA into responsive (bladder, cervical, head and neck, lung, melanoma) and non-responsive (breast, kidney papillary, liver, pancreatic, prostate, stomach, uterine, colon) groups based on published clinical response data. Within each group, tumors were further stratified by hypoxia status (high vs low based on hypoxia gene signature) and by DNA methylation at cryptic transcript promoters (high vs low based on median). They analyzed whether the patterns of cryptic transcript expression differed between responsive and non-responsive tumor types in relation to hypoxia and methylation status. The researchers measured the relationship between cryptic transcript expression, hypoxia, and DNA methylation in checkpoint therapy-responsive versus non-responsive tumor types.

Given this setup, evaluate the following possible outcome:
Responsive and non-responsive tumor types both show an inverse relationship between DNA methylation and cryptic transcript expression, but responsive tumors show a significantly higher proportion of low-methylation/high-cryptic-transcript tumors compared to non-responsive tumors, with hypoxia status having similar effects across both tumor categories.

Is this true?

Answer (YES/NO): NO